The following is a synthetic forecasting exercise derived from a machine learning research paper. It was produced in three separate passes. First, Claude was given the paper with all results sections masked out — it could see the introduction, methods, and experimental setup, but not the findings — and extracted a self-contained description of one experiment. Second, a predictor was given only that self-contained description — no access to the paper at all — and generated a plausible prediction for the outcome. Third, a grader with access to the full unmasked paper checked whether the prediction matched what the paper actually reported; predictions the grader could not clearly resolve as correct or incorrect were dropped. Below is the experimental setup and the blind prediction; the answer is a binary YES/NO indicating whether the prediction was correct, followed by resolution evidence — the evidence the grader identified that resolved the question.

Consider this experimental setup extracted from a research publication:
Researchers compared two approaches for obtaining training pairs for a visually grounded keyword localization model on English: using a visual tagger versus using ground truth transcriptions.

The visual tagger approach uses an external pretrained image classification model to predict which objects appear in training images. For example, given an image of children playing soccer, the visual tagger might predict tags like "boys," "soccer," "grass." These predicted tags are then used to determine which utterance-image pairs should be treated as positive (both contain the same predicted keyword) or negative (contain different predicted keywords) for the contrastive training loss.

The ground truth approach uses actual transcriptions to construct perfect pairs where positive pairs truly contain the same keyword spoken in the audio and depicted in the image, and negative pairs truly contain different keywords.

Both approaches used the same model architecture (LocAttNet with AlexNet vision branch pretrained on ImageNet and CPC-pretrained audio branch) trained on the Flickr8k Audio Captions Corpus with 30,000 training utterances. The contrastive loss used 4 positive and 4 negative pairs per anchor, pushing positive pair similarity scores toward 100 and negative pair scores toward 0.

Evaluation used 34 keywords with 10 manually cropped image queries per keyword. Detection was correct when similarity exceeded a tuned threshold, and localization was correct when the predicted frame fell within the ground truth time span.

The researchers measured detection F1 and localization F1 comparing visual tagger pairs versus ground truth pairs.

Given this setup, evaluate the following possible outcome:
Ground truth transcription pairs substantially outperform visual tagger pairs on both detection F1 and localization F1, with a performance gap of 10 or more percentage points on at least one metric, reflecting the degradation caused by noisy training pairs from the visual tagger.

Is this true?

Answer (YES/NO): YES